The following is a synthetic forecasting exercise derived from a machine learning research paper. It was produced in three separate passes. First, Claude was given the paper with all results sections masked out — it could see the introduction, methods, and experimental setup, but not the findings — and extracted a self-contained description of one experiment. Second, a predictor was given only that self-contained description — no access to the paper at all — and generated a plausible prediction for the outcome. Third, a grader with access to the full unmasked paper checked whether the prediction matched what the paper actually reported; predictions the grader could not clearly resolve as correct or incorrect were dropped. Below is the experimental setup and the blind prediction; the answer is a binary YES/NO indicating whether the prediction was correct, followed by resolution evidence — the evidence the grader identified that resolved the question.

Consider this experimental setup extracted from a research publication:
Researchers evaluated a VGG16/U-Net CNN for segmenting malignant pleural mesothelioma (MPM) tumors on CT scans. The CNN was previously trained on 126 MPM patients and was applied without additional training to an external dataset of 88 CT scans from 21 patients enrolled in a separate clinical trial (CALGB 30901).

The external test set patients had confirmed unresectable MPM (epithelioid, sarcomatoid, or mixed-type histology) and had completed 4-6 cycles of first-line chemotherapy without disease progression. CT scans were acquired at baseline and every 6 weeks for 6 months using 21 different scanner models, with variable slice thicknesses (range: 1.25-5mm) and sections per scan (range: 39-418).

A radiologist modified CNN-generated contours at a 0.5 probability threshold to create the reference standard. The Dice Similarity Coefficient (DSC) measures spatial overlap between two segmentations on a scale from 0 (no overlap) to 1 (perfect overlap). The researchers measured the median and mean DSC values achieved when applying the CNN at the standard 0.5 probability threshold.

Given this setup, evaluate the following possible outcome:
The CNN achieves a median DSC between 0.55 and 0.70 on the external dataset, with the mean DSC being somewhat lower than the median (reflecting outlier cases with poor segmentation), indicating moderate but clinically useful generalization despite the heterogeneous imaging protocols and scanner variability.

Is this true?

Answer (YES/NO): NO